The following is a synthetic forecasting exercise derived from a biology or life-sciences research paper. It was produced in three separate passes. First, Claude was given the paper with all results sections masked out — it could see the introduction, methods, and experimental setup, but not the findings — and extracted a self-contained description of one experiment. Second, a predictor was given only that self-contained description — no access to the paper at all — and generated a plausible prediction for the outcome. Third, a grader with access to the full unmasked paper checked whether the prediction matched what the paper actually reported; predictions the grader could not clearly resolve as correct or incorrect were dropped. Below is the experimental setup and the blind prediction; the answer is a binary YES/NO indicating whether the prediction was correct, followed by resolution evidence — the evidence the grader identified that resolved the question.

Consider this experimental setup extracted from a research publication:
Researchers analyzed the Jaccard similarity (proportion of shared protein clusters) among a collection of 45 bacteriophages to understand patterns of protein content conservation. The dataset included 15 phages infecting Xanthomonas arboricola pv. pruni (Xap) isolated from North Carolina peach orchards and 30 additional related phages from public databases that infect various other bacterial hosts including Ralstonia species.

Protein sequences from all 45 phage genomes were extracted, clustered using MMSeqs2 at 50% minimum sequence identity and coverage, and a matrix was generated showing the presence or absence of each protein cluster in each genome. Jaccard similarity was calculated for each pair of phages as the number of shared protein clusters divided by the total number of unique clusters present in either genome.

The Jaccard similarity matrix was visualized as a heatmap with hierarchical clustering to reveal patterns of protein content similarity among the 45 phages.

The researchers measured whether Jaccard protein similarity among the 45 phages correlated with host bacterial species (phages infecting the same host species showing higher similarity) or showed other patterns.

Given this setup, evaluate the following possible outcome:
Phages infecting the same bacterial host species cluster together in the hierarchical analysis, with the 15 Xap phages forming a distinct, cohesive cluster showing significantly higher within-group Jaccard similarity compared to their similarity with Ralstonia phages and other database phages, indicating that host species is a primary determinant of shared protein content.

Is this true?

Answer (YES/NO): YES